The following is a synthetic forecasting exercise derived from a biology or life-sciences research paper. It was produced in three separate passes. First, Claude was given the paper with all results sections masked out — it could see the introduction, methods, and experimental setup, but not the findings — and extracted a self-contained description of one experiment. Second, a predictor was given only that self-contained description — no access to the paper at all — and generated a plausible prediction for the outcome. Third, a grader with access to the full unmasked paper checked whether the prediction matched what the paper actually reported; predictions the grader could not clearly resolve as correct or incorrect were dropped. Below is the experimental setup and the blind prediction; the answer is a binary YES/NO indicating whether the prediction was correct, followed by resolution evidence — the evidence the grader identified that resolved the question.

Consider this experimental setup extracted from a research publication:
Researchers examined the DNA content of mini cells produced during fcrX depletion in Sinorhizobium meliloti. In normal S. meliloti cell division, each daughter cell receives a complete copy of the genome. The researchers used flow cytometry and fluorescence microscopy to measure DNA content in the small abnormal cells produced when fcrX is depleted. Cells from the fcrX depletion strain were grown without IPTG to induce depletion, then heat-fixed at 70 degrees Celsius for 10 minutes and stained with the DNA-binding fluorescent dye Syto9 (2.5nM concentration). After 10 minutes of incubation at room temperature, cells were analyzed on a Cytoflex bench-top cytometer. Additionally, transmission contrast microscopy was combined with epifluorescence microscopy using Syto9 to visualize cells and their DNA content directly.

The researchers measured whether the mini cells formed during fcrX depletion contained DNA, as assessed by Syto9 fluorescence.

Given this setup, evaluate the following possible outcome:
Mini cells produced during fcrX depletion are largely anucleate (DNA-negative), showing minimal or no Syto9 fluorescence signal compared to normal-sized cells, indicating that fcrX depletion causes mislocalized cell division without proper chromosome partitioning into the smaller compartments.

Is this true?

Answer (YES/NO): YES